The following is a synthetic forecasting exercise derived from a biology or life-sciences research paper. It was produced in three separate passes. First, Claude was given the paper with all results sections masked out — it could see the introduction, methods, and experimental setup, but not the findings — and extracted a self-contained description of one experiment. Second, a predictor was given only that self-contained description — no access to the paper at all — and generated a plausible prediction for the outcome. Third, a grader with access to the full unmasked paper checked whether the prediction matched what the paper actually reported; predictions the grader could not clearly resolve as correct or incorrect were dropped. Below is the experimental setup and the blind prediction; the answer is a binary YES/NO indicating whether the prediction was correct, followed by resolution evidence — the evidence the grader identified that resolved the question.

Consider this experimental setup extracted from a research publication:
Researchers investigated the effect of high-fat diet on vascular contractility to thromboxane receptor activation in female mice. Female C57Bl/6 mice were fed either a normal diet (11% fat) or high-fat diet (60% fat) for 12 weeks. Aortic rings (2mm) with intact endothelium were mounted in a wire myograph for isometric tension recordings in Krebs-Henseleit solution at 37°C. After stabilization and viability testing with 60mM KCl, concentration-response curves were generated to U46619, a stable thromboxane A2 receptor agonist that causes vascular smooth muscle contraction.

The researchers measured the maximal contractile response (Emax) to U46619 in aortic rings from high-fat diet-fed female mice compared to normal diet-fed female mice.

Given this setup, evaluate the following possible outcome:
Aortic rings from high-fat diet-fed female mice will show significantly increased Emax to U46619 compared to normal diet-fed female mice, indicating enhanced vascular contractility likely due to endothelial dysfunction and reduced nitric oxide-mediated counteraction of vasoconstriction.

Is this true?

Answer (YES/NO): NO